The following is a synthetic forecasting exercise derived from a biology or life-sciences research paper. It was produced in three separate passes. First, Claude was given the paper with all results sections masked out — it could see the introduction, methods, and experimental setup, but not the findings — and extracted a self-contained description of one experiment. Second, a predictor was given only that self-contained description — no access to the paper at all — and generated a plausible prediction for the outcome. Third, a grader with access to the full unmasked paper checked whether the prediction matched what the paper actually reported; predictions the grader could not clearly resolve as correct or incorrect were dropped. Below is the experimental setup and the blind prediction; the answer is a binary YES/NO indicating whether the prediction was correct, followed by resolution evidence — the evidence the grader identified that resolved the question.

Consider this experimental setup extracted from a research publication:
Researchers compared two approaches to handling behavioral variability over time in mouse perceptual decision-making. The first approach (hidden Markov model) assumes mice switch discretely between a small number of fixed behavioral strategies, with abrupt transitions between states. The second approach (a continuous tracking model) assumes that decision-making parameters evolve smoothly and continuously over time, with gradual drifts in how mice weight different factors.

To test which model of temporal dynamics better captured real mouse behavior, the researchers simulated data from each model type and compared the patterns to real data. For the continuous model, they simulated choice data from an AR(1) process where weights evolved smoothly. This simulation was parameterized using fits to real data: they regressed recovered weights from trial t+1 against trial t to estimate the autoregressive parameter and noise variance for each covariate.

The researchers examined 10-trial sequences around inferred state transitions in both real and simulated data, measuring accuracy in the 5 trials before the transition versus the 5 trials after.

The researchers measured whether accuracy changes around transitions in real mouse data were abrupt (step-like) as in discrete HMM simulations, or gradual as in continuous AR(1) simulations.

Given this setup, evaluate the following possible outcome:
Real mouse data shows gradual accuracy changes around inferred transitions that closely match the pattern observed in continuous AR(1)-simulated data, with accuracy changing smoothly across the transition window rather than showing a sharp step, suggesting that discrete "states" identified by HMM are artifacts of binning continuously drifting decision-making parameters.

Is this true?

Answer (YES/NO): NO